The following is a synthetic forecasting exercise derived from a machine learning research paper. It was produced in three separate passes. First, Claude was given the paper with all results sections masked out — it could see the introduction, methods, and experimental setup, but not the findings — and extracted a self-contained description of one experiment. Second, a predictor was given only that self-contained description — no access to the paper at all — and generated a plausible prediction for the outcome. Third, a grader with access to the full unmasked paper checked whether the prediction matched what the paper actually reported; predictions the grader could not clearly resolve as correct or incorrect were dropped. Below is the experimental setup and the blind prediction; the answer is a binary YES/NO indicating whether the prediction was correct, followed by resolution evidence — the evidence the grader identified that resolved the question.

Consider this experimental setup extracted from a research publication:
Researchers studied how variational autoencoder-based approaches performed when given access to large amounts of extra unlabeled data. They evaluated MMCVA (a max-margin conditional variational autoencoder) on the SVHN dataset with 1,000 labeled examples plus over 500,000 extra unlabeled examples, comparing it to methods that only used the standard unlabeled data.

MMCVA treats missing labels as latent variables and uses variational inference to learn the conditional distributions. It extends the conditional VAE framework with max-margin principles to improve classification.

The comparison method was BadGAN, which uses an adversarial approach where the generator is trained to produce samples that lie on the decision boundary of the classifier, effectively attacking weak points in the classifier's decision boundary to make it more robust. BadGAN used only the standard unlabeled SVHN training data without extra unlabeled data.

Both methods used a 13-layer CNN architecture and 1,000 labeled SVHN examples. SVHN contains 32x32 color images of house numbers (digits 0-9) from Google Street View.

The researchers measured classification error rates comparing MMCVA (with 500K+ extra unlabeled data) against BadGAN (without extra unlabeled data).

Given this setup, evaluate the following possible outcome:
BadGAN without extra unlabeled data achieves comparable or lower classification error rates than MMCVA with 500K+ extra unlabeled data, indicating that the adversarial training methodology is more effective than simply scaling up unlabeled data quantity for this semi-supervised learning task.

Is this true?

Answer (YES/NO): YES